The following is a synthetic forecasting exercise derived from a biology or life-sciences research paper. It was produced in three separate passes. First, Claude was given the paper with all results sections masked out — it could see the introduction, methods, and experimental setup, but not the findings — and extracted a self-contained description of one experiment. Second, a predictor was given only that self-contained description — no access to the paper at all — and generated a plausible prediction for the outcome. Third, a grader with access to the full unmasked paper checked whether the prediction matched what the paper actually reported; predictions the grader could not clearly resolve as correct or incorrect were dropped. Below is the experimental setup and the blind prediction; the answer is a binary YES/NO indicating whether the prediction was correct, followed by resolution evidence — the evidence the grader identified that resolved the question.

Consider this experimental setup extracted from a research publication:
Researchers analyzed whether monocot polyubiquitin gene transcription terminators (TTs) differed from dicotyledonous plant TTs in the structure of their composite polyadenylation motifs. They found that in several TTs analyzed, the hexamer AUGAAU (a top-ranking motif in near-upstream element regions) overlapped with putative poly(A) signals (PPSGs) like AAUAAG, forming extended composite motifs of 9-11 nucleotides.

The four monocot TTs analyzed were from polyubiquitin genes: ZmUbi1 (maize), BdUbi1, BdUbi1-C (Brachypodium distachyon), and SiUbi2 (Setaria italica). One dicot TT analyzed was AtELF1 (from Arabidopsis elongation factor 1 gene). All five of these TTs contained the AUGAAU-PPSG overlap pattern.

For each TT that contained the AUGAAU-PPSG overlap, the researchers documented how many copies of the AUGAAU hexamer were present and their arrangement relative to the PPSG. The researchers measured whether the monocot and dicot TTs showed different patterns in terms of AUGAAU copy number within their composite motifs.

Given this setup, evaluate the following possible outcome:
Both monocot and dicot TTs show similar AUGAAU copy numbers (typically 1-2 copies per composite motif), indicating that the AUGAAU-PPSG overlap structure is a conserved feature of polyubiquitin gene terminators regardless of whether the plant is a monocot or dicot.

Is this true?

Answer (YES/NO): NO